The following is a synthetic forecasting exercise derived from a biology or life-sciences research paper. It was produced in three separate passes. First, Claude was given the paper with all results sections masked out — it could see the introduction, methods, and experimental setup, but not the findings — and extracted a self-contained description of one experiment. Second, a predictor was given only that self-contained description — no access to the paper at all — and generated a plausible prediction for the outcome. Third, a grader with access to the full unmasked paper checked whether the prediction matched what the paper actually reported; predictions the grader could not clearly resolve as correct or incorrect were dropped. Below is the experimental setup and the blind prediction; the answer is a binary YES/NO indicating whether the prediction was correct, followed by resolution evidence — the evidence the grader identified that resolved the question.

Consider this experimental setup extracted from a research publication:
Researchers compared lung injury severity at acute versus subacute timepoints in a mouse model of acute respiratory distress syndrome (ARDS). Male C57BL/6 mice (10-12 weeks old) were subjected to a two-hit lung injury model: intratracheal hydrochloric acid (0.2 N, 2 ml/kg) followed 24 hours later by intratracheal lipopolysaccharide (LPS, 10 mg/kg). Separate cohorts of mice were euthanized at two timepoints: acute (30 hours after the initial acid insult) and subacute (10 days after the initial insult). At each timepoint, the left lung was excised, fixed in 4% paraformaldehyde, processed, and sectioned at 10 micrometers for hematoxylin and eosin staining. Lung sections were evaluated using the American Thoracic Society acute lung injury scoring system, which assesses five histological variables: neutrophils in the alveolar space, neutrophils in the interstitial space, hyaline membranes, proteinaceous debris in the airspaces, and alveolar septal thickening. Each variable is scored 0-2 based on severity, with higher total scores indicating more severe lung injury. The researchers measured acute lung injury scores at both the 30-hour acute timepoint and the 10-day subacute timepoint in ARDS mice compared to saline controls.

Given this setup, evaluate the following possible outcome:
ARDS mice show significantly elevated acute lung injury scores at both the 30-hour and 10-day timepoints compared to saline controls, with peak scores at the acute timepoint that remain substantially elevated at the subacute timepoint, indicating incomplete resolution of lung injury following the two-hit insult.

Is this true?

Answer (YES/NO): YES